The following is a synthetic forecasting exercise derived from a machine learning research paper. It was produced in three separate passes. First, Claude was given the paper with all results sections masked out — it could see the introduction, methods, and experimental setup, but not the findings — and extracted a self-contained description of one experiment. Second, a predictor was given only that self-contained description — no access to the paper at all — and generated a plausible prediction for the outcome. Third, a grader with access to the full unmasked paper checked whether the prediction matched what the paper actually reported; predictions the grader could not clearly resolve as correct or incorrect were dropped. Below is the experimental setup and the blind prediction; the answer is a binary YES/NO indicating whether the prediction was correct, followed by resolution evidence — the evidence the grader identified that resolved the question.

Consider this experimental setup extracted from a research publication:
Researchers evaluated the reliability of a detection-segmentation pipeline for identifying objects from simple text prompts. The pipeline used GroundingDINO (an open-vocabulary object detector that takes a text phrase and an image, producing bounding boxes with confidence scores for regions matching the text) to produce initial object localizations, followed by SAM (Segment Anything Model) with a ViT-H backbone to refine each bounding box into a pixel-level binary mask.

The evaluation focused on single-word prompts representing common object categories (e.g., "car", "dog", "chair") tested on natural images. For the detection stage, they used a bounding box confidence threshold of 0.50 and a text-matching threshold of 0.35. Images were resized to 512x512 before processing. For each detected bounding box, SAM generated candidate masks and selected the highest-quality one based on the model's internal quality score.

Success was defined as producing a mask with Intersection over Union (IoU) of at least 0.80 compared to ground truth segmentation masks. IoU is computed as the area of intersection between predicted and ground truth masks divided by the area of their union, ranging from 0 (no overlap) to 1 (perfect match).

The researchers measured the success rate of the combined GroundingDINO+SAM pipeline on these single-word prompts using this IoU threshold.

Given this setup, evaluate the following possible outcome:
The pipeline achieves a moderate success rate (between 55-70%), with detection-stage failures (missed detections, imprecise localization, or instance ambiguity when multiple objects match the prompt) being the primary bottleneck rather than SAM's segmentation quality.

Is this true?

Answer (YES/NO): NO